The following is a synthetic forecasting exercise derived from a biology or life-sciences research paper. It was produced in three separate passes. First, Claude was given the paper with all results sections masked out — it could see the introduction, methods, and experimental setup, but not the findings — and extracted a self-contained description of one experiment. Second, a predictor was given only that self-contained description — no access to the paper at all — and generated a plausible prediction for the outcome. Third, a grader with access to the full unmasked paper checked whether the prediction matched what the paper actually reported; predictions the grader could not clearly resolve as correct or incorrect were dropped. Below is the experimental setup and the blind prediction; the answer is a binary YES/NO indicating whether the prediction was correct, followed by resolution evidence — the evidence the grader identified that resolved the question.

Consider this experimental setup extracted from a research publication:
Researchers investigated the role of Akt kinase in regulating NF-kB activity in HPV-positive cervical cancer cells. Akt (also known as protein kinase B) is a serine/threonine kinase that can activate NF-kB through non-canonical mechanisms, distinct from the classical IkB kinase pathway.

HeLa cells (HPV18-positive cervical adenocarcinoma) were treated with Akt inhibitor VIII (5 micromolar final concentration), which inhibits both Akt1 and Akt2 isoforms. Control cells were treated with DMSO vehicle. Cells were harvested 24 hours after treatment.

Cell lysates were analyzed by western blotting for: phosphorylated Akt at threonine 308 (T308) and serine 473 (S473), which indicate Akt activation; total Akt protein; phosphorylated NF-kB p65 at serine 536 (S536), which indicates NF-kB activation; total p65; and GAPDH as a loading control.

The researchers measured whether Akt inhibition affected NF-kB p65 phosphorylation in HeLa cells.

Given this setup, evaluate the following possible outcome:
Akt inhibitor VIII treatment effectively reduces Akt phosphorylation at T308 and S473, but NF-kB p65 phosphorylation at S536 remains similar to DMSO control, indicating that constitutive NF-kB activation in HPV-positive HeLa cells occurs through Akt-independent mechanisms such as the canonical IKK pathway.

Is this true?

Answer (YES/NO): NO